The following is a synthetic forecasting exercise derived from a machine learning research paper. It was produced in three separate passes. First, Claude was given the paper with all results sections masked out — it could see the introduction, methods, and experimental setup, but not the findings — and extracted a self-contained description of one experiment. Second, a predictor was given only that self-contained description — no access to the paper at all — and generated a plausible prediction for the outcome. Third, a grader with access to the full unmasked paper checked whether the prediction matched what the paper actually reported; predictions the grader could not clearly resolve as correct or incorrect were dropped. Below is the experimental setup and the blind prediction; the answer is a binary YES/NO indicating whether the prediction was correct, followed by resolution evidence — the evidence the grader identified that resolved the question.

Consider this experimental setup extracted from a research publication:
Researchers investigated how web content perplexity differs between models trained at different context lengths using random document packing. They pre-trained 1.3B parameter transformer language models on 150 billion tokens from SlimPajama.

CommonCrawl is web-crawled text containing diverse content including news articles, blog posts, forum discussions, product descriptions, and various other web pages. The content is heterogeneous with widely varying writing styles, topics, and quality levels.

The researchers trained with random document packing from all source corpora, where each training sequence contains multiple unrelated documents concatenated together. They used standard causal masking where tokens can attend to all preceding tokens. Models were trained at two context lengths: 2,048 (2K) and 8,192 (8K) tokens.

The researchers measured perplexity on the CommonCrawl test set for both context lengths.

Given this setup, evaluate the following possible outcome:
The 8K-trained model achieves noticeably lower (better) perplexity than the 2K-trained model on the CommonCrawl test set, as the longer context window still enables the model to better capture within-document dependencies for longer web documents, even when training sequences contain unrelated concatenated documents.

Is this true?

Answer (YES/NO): YES